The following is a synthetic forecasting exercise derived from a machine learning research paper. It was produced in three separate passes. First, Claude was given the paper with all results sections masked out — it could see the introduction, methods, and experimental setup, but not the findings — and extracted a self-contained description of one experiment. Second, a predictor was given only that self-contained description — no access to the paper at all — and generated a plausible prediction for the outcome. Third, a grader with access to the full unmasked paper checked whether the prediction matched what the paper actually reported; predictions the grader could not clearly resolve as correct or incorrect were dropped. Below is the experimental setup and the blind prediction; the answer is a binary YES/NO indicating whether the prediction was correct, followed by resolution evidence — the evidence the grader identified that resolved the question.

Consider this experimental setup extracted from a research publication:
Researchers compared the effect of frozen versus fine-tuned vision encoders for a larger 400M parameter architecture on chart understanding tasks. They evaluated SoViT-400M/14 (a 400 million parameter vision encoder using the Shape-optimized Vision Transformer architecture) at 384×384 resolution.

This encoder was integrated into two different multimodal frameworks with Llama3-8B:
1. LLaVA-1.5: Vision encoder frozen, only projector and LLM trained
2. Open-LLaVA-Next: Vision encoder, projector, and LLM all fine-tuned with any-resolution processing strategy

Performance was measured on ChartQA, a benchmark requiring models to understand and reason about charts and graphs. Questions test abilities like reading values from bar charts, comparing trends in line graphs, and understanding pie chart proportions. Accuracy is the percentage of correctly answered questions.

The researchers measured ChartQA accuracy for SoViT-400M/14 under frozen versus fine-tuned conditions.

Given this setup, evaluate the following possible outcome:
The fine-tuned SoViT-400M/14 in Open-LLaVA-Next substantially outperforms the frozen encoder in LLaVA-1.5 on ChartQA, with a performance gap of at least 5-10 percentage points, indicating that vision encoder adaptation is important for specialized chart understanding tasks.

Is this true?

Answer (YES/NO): YES